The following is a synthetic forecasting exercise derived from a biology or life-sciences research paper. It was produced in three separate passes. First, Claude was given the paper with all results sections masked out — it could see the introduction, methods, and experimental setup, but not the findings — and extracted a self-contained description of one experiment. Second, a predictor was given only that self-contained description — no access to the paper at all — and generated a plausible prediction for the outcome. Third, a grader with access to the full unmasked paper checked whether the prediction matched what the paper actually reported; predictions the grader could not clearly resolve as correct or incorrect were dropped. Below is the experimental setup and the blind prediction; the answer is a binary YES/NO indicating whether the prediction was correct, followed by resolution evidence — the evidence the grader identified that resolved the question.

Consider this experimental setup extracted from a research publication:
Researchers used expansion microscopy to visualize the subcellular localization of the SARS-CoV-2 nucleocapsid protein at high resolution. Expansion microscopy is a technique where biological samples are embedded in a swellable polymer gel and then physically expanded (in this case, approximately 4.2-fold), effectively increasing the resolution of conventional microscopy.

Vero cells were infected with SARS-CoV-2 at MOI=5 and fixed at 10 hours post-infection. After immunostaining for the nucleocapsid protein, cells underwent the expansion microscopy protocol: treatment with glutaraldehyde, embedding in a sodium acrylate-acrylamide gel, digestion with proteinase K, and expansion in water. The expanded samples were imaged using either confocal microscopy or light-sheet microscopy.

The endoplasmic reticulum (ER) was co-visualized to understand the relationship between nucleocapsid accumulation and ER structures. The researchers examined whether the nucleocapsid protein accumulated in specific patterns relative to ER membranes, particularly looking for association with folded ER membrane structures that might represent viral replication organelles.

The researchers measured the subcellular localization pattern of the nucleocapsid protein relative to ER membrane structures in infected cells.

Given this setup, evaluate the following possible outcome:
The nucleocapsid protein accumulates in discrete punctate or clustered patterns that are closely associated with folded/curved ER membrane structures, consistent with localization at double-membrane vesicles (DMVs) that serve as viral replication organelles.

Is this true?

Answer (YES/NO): YES